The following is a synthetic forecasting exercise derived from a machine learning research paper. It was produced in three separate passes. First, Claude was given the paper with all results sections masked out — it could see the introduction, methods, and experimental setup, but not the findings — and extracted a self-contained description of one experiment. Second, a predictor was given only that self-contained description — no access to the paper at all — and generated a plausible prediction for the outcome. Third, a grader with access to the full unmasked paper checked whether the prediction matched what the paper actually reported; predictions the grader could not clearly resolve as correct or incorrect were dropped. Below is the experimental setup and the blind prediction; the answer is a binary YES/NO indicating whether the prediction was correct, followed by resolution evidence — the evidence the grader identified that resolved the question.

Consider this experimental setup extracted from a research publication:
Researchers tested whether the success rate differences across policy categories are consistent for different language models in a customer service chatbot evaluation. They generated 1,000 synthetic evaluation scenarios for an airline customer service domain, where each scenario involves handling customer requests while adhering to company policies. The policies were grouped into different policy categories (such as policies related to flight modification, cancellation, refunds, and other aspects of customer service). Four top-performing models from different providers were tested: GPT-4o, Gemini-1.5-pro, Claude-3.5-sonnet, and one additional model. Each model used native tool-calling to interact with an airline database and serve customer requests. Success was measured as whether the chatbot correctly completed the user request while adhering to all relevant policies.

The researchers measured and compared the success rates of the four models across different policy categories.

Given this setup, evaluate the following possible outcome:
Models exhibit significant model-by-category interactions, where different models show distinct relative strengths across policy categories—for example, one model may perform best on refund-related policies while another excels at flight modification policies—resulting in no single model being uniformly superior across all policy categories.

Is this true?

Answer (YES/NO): YES